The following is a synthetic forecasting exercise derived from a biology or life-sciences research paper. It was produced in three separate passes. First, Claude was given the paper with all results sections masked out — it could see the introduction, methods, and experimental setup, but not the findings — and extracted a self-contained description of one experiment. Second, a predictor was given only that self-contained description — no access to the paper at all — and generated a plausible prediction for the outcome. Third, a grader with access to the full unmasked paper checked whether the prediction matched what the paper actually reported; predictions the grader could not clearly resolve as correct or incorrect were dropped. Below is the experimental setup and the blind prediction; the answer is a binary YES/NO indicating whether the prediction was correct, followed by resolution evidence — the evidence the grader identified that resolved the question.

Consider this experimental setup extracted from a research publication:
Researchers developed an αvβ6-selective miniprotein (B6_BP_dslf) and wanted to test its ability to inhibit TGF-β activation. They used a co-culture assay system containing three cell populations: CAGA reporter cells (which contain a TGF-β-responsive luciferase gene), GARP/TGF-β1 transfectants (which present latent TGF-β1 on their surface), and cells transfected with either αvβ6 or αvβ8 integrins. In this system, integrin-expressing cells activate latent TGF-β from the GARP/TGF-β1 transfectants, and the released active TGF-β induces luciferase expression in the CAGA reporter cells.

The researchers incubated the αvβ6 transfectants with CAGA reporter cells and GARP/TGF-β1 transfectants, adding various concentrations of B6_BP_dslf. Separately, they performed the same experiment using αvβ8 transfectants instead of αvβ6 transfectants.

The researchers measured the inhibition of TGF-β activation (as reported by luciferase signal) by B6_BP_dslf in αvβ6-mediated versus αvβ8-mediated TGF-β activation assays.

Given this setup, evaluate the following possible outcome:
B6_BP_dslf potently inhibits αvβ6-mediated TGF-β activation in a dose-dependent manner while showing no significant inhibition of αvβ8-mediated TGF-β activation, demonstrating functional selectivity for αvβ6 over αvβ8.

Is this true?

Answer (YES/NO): YES